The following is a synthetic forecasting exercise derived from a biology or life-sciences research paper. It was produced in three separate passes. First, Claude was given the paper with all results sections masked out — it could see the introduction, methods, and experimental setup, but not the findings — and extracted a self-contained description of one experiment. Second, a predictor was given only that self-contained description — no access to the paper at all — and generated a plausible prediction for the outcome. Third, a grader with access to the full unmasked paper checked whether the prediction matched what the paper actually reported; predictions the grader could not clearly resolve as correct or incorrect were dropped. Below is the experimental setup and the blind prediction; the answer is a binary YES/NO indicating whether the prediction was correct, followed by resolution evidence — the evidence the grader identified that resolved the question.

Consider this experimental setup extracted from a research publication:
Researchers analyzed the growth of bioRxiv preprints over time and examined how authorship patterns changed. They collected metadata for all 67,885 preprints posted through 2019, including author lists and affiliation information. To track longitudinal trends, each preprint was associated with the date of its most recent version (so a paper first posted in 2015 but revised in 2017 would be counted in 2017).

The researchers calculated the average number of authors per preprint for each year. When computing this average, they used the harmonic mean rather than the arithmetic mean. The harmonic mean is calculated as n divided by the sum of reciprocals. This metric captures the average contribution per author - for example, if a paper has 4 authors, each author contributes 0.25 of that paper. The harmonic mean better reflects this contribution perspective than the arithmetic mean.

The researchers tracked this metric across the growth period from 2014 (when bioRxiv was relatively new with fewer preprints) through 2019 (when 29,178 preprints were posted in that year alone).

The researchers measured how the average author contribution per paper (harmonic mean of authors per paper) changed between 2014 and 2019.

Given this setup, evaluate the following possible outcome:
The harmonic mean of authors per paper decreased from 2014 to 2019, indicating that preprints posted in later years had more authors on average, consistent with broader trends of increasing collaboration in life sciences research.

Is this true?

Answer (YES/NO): NO